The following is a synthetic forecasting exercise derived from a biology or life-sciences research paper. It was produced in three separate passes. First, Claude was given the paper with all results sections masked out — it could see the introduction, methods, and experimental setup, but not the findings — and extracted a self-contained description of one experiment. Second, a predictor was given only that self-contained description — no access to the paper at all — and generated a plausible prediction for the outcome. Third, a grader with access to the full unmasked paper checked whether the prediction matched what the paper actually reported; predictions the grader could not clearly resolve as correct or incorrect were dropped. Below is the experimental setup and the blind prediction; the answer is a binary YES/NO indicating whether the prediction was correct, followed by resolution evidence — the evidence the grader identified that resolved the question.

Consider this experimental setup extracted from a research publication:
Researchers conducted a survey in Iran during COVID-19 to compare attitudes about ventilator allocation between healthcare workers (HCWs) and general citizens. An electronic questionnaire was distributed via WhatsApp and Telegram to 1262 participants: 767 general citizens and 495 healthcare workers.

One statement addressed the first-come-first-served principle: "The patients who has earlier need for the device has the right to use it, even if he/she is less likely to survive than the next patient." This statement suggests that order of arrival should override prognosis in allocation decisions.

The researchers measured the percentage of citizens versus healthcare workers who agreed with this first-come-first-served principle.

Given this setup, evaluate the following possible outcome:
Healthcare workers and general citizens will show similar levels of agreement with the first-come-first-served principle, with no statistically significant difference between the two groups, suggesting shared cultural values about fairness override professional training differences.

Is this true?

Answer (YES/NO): NO